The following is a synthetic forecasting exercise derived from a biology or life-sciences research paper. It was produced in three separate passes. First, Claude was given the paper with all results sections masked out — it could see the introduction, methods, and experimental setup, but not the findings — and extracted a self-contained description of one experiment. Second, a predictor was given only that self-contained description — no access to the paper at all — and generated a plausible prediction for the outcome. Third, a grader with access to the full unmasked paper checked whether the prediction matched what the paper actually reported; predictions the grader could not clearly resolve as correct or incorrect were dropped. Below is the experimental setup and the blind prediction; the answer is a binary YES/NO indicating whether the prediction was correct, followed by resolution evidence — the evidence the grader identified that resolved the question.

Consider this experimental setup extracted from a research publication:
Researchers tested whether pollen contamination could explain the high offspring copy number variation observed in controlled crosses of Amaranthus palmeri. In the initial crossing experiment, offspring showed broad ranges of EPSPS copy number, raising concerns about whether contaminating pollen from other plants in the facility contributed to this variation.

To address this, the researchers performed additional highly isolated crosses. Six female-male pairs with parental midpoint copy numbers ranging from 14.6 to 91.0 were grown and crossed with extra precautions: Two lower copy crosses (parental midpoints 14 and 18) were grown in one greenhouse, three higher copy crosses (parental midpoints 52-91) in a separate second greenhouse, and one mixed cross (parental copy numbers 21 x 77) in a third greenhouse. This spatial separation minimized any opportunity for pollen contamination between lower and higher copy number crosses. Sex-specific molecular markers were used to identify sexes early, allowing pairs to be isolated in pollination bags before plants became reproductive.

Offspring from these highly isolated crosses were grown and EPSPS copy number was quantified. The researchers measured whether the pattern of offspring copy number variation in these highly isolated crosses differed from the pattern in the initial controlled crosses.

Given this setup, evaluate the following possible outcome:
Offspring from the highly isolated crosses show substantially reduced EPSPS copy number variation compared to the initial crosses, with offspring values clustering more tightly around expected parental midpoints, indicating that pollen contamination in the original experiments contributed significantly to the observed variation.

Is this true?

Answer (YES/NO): NO